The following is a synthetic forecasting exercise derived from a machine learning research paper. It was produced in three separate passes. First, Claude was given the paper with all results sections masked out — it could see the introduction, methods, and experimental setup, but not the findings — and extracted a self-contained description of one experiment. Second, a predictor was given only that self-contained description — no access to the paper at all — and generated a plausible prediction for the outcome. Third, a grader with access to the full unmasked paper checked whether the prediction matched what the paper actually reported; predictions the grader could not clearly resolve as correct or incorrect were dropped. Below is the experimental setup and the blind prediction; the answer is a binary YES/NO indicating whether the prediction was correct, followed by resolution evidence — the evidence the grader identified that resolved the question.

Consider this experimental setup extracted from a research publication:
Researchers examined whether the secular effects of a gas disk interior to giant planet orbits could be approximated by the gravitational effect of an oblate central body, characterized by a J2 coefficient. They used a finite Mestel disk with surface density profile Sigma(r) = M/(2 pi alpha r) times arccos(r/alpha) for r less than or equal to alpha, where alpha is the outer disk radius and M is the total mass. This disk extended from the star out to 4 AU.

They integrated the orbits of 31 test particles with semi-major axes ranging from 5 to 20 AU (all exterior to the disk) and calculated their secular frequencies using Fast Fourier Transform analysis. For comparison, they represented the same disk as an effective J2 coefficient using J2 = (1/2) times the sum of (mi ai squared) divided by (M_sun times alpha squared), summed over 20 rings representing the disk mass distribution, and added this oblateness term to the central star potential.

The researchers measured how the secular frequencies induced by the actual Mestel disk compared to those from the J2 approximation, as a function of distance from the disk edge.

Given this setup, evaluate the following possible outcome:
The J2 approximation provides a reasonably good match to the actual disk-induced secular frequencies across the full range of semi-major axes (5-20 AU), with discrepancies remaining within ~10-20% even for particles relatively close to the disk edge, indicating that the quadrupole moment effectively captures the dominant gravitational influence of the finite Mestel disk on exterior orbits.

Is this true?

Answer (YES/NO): NO